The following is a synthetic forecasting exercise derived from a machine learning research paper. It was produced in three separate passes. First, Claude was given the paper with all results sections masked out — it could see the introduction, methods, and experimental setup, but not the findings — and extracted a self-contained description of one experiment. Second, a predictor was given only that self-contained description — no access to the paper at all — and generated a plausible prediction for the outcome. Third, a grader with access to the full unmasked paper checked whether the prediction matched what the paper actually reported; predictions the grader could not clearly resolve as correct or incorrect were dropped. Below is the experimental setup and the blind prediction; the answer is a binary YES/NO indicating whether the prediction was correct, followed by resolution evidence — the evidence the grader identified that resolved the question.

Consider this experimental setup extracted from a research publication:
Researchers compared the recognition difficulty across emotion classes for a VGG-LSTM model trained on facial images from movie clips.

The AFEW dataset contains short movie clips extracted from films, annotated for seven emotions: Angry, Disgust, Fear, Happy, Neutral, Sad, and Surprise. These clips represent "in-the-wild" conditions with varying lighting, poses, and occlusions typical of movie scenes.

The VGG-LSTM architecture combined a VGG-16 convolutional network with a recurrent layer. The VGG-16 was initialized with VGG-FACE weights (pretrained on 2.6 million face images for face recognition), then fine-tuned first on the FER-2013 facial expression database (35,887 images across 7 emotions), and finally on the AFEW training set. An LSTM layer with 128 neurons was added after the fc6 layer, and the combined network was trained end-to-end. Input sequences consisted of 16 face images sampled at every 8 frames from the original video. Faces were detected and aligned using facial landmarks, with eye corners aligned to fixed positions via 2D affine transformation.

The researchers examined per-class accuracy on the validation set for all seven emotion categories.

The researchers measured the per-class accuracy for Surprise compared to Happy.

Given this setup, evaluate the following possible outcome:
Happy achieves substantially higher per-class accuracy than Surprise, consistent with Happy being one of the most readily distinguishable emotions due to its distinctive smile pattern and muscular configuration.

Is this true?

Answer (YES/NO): YES